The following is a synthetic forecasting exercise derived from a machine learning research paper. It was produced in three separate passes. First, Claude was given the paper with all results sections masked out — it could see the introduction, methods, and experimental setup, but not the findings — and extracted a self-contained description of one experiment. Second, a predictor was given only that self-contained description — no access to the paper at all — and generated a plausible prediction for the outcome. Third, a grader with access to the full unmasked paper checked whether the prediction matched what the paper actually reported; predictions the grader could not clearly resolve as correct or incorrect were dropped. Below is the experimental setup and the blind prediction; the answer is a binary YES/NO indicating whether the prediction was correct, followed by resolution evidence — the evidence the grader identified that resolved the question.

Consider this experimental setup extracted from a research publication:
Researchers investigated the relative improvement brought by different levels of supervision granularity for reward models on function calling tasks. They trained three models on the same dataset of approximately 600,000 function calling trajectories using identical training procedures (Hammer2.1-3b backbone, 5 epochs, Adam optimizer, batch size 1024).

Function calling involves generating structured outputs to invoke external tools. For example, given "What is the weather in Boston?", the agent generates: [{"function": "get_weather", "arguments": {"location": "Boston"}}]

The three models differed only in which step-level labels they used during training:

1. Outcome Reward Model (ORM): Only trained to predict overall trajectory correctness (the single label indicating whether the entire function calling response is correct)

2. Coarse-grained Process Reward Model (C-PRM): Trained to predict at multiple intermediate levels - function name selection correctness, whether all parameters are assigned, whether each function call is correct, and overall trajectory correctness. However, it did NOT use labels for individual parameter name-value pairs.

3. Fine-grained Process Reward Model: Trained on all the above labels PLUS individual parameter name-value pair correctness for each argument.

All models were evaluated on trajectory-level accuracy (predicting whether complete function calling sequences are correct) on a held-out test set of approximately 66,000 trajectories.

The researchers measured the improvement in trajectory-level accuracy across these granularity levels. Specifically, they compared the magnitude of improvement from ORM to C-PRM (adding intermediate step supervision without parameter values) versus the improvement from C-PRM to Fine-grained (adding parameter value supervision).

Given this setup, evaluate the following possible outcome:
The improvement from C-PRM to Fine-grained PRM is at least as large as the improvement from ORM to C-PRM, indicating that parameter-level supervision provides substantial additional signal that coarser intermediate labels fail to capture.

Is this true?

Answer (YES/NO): NO